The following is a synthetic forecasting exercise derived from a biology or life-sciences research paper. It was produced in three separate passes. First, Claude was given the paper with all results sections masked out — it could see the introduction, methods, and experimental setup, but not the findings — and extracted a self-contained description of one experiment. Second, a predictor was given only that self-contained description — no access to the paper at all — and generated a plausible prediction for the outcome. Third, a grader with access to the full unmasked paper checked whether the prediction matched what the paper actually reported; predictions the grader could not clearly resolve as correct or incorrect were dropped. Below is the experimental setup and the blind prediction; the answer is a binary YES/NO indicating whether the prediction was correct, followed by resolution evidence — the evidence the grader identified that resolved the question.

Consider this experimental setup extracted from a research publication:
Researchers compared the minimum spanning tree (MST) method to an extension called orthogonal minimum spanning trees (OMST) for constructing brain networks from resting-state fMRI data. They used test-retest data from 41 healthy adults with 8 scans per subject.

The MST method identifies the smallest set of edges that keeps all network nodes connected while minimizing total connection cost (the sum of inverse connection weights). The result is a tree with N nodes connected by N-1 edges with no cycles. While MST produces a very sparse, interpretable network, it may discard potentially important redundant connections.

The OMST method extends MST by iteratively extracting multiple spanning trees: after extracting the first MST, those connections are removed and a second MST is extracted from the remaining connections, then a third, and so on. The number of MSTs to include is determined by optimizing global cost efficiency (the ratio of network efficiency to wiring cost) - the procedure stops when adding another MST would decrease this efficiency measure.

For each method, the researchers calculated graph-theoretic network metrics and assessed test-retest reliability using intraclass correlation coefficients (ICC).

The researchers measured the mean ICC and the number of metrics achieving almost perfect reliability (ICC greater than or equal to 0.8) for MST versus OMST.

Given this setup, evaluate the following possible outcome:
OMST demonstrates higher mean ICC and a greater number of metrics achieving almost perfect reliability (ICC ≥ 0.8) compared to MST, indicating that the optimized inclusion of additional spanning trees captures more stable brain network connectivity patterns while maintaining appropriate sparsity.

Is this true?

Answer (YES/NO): YES